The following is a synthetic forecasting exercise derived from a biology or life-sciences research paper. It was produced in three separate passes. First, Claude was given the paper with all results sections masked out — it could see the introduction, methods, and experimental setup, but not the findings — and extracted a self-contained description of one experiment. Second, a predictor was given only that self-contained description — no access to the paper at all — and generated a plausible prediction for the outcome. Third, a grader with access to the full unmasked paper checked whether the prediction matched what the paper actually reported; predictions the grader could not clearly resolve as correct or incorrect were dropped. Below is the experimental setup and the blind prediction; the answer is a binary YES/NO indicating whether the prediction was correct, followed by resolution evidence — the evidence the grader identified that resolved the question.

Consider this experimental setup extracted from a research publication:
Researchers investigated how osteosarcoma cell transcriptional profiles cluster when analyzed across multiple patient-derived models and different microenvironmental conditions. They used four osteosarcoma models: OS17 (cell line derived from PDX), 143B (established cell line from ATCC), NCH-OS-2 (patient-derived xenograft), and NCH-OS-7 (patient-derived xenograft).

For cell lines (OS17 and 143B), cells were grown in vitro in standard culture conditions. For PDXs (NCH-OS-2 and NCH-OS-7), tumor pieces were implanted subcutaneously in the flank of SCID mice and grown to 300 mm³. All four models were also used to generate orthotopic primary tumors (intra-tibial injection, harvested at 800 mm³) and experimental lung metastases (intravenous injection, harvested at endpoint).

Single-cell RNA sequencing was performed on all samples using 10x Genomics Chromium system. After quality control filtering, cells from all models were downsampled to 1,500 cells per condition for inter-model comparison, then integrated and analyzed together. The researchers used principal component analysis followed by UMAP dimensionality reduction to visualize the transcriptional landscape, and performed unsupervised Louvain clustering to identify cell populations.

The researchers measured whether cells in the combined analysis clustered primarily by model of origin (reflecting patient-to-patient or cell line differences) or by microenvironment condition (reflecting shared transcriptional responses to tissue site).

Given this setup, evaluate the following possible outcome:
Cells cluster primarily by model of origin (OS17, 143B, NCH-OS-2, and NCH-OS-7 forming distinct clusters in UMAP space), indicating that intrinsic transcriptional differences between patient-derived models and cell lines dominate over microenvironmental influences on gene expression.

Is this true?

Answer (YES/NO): YES